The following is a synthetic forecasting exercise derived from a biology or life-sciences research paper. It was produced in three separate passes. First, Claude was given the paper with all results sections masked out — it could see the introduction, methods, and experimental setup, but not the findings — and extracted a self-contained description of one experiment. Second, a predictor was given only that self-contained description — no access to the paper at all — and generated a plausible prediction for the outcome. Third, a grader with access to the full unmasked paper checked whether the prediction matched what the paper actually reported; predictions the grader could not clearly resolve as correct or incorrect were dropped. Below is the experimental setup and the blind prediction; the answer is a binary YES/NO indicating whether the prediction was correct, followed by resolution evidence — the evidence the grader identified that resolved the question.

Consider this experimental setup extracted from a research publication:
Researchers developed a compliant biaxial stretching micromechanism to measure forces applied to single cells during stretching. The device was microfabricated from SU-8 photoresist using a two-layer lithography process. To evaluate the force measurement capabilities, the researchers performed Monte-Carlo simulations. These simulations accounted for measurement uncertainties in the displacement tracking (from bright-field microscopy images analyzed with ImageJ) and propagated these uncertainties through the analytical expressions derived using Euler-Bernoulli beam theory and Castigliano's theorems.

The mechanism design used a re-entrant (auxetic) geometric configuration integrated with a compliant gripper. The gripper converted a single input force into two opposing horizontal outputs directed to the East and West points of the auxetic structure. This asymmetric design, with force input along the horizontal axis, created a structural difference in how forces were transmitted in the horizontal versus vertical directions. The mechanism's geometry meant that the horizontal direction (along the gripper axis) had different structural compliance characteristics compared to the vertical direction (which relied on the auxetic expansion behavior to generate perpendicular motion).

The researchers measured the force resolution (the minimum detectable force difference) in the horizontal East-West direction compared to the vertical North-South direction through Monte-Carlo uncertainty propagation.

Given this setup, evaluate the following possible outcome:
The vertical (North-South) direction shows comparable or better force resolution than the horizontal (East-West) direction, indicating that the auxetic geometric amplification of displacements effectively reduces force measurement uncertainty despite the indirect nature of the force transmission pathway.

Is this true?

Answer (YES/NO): YES